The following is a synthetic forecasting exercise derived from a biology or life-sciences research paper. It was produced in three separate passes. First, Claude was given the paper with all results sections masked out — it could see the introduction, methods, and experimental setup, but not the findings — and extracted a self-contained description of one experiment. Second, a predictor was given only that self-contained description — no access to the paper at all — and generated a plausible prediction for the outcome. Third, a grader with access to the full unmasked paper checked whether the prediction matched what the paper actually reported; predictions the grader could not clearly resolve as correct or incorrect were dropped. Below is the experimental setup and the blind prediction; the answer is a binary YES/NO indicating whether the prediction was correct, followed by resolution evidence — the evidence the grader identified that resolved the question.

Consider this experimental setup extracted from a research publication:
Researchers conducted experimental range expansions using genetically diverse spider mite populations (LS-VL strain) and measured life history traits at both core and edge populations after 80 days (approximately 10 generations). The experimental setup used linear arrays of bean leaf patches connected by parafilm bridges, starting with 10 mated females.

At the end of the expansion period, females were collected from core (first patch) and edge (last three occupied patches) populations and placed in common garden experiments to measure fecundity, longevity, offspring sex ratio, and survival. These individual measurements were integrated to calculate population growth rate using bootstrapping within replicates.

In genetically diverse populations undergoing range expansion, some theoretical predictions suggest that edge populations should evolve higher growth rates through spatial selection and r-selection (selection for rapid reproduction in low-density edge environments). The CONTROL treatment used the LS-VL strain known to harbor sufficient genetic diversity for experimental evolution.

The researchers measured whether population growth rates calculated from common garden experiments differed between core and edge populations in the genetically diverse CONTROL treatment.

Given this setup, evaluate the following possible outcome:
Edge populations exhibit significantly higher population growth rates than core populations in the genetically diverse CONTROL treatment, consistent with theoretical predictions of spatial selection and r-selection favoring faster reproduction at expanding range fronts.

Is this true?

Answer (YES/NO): YES